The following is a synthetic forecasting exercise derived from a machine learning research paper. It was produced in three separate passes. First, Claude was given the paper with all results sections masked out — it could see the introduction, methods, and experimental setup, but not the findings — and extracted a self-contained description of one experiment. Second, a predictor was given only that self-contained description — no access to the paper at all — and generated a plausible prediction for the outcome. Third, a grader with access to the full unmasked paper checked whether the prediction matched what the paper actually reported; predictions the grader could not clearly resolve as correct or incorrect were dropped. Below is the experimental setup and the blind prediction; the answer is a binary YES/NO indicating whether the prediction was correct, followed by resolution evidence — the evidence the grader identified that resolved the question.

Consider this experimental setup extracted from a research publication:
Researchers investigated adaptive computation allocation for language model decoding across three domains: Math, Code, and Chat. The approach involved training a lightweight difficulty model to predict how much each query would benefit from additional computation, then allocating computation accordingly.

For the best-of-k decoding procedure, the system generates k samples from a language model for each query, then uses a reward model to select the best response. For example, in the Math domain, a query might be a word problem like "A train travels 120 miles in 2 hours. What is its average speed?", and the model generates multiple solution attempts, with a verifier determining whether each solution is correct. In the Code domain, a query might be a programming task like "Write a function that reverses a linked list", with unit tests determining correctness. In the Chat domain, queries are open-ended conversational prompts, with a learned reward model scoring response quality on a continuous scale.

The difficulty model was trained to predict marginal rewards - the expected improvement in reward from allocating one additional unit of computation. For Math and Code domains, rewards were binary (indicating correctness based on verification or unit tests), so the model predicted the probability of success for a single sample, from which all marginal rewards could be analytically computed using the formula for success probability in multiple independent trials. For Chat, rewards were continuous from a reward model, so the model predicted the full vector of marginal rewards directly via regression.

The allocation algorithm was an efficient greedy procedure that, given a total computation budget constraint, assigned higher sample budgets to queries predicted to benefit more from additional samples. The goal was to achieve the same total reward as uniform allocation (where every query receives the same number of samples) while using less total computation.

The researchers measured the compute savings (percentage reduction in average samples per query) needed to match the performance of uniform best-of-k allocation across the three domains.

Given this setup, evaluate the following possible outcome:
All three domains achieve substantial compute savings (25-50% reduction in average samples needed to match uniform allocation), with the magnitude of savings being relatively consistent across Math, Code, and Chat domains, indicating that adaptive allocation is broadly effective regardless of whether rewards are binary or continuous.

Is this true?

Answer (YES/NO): NO